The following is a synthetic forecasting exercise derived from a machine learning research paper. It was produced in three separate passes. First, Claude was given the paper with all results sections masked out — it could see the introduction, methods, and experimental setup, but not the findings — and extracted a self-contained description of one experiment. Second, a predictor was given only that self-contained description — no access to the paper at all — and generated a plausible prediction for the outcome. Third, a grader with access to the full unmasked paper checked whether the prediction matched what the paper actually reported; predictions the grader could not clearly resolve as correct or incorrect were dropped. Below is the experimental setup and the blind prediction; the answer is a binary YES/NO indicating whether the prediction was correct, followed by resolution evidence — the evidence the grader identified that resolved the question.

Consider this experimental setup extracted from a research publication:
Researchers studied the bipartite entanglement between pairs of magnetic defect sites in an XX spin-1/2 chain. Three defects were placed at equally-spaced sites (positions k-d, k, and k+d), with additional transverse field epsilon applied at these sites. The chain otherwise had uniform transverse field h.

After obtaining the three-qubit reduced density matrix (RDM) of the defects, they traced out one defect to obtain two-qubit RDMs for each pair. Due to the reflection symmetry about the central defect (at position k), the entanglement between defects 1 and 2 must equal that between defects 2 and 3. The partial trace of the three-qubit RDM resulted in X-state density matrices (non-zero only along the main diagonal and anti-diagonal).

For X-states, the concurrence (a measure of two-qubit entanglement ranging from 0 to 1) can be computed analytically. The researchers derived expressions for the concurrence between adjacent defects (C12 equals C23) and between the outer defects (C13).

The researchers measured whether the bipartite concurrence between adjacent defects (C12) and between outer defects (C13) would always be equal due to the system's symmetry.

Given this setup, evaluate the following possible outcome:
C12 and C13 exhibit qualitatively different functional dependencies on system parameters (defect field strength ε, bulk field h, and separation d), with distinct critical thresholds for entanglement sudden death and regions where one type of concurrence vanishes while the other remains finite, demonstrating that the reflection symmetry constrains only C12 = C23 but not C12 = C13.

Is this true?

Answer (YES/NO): YES